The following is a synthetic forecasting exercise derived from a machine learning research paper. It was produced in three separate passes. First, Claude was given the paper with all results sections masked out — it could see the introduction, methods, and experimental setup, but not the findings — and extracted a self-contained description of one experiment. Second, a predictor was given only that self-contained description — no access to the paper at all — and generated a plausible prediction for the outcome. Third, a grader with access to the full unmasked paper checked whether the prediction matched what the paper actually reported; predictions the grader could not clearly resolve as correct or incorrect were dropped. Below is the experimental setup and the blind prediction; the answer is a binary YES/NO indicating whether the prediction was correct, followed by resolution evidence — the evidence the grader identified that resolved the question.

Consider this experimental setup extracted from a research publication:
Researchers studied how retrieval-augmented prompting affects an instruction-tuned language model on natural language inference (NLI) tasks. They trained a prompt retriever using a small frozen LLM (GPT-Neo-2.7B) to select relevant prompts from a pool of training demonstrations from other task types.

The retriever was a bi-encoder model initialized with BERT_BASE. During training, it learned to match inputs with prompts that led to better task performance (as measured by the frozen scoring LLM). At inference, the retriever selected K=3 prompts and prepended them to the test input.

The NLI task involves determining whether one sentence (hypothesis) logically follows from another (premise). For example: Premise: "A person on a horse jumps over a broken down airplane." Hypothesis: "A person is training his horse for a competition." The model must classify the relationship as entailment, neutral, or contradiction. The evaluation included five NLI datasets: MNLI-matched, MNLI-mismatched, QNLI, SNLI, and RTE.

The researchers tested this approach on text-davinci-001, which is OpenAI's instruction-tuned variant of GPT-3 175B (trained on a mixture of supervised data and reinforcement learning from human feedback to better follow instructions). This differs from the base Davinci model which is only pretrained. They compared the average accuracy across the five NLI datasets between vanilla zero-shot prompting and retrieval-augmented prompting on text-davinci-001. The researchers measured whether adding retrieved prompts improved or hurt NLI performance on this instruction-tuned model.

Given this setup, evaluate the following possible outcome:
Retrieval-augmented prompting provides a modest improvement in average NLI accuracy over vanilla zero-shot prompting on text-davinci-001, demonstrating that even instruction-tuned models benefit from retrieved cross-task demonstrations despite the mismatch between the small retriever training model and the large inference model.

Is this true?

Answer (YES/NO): NO